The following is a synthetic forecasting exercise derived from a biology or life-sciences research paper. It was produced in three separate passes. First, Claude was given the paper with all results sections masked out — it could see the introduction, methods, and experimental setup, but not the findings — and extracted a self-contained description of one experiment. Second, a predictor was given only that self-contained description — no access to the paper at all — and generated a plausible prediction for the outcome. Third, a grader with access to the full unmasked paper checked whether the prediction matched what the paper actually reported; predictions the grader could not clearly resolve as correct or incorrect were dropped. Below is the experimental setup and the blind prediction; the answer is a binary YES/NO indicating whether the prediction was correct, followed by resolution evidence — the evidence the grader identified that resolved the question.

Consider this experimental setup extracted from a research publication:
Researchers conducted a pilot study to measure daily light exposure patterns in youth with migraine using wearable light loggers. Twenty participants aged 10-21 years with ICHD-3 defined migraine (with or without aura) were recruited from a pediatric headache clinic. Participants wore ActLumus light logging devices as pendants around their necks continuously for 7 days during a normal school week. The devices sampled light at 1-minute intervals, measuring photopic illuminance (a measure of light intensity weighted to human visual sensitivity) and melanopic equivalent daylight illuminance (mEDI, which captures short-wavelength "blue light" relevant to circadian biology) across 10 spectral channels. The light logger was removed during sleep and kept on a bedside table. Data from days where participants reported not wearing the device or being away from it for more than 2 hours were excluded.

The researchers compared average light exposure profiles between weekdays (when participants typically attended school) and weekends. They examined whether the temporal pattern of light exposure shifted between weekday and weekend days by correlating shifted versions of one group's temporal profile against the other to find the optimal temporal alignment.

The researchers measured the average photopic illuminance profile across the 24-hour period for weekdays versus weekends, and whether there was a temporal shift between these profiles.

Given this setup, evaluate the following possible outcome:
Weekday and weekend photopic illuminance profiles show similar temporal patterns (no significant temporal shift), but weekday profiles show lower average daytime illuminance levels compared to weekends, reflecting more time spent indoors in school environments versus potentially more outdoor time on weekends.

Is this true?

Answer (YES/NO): NO